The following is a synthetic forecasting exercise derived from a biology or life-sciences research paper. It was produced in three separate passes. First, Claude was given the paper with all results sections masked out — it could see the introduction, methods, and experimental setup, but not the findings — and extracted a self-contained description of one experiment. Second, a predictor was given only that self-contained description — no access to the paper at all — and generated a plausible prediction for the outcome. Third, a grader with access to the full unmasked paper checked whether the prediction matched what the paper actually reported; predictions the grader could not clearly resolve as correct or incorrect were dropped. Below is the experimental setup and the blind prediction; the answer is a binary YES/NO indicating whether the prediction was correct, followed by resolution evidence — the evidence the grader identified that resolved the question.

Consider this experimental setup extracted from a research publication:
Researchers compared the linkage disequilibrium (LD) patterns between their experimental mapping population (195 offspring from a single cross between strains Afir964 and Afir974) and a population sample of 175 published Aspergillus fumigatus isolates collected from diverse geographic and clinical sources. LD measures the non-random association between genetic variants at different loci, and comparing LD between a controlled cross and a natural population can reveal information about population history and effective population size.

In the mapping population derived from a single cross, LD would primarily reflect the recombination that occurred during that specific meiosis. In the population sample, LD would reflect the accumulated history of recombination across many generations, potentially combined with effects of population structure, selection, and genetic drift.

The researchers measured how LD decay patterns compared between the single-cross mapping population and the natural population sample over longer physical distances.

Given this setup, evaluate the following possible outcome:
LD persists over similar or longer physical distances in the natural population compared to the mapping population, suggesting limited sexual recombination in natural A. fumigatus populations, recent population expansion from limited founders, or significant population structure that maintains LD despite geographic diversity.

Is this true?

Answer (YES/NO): NO